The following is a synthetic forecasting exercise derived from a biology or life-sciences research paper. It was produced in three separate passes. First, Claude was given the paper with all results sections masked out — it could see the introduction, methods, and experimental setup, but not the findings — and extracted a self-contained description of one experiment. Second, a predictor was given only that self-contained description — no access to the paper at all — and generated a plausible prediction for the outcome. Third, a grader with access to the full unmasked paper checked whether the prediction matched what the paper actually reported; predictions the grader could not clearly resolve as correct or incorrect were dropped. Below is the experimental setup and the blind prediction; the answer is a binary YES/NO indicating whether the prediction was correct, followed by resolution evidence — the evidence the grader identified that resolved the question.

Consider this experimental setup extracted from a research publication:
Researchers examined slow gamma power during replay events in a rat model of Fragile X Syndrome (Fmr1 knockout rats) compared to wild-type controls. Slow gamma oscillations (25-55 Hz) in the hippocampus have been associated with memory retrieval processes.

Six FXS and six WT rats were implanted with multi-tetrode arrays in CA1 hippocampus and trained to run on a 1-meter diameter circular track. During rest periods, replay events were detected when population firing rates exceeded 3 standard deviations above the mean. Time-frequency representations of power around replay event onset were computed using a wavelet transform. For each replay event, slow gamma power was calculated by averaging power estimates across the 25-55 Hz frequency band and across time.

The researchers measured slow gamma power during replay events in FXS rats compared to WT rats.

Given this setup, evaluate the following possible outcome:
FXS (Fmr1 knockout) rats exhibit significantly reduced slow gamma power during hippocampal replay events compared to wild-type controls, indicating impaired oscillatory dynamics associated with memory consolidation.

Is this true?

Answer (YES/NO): NO